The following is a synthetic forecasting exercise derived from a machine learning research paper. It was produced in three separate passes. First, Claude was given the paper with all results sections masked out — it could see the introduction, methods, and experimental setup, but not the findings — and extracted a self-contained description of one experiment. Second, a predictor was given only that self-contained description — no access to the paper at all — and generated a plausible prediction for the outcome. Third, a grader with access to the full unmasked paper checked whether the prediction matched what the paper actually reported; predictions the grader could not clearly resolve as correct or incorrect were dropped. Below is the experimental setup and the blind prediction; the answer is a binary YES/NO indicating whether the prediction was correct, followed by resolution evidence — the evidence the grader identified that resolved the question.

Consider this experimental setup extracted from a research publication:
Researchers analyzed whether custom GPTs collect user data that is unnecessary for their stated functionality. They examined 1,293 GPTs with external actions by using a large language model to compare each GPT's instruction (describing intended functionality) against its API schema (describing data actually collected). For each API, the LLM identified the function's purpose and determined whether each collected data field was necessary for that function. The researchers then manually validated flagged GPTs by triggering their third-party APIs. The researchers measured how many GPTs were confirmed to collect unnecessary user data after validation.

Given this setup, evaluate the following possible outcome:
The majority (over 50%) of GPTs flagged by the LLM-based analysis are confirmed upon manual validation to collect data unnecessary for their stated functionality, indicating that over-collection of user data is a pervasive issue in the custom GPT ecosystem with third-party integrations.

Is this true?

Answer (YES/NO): NO